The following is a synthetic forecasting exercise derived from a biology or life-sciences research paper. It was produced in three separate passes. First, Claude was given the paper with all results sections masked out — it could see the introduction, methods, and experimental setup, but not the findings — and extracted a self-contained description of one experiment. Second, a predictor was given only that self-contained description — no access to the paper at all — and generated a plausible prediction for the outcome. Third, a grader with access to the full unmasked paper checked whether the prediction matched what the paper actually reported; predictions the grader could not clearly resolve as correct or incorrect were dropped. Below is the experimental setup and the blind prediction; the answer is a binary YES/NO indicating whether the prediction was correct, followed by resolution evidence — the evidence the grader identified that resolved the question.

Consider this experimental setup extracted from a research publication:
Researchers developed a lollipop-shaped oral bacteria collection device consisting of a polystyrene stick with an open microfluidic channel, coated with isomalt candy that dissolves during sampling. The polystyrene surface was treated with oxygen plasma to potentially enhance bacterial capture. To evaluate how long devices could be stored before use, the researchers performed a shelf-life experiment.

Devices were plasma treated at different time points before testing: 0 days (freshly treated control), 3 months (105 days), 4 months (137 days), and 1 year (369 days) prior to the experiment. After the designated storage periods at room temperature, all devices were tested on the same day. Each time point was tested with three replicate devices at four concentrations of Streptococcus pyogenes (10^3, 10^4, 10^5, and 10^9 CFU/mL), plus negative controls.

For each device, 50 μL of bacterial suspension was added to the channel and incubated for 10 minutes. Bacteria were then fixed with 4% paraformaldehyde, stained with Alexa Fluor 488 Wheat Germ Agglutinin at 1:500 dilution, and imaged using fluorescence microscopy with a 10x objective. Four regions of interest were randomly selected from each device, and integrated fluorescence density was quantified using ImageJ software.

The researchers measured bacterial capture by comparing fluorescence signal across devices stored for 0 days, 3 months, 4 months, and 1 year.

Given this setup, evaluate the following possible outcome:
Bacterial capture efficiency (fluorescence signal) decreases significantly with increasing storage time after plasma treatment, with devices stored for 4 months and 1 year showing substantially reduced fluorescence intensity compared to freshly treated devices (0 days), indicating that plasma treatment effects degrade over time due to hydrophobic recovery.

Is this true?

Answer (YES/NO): NO